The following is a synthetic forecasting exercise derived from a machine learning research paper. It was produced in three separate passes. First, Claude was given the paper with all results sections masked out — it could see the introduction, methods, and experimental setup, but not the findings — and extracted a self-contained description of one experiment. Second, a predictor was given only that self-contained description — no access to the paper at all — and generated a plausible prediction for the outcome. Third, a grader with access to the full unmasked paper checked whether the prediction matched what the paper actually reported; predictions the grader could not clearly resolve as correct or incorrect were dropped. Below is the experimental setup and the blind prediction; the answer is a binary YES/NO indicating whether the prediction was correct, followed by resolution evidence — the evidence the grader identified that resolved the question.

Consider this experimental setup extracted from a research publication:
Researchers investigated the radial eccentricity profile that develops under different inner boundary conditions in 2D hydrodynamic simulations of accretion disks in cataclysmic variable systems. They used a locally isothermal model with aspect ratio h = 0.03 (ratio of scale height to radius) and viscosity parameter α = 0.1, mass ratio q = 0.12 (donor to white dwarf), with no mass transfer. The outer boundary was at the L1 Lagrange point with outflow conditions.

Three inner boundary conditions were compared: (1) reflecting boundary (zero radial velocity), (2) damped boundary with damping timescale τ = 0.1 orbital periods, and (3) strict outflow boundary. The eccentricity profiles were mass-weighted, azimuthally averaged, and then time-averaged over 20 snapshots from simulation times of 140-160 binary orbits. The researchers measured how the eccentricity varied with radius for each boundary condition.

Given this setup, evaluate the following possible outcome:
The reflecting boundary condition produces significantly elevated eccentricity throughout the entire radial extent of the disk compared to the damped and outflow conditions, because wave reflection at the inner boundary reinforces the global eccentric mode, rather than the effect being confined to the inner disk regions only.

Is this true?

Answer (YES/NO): NO